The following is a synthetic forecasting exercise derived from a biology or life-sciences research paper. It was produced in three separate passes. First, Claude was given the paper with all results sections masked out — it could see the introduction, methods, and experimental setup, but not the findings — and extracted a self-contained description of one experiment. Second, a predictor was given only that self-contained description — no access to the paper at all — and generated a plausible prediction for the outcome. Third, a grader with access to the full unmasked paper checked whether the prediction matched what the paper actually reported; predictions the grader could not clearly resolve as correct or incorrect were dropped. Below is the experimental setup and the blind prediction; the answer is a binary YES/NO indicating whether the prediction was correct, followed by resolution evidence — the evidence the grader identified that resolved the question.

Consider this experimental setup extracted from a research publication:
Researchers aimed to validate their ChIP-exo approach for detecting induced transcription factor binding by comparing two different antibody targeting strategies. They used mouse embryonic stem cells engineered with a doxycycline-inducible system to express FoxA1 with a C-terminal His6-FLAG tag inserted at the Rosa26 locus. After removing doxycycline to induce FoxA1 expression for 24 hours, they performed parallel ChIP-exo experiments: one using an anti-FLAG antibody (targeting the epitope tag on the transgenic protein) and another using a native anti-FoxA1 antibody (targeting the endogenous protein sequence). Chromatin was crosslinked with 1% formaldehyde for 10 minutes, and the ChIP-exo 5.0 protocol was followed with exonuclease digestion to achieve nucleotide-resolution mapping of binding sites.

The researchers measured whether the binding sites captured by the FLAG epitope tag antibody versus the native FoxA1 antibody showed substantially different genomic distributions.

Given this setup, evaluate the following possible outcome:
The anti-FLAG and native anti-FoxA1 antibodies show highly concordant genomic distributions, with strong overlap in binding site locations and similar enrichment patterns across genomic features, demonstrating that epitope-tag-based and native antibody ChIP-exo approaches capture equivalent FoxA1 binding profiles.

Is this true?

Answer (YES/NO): YES